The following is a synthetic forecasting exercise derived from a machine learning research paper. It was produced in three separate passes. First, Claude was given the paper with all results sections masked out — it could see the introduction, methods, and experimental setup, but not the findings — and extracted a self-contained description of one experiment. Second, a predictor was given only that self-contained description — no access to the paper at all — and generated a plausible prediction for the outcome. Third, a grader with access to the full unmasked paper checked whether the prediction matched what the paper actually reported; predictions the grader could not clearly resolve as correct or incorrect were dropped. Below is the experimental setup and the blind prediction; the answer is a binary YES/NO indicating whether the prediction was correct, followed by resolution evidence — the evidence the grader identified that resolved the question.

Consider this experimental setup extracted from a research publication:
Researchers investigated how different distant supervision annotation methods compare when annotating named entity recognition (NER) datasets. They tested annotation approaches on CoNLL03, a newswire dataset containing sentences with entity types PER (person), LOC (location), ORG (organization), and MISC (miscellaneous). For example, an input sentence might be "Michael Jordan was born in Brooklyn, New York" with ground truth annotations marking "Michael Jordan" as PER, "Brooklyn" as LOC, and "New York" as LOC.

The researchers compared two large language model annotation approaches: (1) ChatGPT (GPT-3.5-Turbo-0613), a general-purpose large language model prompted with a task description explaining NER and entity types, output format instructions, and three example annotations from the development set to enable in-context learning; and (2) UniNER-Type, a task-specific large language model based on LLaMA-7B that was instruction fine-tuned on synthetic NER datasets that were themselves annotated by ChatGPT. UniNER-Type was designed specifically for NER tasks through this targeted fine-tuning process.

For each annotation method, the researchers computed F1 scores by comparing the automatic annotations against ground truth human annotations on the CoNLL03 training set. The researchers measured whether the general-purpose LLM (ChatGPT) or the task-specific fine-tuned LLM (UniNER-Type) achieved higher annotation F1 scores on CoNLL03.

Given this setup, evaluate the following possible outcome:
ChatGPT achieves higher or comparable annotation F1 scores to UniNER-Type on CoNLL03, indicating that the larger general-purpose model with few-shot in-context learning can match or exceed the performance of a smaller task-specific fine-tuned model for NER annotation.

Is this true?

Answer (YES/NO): YES